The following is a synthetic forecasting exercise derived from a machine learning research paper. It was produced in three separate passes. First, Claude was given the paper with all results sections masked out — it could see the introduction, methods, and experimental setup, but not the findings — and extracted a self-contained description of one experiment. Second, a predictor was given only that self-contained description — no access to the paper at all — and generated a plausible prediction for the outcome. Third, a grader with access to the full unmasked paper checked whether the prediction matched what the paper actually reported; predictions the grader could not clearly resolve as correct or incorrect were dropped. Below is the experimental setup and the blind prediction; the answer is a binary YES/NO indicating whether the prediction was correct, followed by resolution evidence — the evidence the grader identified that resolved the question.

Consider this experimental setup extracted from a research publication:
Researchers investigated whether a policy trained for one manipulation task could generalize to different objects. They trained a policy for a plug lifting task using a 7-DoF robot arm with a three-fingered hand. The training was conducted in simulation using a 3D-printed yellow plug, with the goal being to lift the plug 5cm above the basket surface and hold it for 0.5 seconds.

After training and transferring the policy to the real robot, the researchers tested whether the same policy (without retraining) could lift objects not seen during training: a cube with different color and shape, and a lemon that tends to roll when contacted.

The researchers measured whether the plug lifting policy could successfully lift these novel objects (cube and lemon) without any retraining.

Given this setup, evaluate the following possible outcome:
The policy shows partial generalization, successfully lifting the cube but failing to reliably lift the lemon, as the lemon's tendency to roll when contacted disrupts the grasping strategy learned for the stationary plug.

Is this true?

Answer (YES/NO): NO